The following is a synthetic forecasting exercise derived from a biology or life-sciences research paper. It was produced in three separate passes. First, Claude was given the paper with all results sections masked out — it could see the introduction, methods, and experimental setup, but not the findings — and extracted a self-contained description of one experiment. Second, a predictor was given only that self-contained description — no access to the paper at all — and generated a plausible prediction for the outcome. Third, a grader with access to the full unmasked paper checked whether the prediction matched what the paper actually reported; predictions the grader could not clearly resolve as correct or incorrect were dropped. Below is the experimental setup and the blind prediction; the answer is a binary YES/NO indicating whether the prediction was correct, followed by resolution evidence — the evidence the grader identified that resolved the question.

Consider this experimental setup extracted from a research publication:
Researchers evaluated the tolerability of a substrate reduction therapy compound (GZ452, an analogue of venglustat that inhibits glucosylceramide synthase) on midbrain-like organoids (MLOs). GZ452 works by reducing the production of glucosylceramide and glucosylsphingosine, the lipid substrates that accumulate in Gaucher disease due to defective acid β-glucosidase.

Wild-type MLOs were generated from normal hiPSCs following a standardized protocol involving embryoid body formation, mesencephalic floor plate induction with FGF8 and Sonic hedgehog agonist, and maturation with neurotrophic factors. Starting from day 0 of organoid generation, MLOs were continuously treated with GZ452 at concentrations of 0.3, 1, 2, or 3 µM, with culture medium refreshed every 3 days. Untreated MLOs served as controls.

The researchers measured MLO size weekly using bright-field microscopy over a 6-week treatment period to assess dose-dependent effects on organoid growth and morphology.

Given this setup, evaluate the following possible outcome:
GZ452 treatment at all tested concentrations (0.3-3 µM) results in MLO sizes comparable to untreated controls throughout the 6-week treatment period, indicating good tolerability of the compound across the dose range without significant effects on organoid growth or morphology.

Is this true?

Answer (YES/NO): NO